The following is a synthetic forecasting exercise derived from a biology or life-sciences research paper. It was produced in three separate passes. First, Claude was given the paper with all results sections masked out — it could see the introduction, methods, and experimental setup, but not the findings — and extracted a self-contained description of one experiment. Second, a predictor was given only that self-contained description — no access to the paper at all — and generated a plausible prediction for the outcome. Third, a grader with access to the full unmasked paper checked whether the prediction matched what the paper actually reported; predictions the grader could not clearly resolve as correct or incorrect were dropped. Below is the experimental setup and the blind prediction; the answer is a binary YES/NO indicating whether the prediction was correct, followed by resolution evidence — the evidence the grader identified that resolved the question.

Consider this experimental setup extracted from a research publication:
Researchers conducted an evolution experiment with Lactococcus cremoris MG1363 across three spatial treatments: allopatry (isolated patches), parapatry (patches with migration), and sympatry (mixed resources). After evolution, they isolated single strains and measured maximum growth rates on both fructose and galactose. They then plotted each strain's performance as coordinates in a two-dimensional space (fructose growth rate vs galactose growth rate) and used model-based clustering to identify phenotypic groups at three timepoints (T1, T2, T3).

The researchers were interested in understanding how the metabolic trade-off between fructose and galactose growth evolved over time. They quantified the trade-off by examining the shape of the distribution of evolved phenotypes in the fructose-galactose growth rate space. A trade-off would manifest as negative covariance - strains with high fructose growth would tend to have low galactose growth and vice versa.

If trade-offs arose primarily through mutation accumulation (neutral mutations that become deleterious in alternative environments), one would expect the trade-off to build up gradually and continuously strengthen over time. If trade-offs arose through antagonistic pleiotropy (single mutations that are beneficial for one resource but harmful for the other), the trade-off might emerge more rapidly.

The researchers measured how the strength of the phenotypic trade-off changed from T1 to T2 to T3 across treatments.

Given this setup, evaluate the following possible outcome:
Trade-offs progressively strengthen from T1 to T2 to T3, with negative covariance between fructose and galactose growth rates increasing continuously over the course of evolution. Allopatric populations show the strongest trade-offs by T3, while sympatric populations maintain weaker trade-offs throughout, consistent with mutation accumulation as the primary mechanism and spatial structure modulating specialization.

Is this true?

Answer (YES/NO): NO